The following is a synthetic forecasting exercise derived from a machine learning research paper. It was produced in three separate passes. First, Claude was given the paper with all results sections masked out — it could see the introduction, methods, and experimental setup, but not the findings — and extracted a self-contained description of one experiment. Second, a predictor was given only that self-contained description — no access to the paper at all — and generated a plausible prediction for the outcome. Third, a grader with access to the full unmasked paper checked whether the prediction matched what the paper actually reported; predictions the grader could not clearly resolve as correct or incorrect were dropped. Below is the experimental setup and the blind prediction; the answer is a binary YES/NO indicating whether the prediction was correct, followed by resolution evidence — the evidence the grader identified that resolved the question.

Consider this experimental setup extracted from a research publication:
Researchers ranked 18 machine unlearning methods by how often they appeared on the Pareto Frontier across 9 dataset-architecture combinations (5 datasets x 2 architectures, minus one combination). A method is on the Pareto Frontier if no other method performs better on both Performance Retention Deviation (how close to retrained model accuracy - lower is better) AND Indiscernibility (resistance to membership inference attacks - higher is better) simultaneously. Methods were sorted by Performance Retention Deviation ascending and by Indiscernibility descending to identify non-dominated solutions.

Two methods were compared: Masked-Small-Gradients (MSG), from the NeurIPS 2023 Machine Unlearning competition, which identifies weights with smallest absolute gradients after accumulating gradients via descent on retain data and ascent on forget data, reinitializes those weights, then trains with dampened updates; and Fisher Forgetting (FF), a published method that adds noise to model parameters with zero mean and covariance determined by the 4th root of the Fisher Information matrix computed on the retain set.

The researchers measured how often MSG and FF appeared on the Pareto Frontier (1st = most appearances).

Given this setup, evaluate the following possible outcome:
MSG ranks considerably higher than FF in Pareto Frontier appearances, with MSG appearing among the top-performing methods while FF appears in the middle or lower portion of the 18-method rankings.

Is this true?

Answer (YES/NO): YES